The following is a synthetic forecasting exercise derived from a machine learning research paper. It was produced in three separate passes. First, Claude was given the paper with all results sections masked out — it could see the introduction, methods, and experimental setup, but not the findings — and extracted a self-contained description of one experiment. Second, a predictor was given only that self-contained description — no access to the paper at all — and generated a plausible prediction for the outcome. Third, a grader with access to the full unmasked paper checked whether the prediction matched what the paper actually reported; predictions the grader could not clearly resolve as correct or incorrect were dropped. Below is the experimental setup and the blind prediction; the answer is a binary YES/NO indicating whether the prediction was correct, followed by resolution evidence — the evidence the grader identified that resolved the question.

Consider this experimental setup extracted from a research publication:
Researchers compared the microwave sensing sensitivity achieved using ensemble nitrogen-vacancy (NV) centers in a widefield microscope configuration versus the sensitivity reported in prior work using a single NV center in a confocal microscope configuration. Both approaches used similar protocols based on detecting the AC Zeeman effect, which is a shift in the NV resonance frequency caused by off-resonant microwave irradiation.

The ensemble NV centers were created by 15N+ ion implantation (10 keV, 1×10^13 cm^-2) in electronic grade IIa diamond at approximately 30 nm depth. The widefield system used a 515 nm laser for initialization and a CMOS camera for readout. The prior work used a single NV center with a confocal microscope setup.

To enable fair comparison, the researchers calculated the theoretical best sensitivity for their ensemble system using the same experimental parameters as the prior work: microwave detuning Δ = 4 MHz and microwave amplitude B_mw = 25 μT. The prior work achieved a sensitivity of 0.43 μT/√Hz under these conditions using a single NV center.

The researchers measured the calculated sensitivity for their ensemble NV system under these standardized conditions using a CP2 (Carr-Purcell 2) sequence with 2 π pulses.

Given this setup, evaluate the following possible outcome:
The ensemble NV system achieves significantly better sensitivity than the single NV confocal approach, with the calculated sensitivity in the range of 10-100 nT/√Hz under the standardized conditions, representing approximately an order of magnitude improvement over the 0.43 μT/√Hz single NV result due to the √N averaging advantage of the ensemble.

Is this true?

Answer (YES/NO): NO